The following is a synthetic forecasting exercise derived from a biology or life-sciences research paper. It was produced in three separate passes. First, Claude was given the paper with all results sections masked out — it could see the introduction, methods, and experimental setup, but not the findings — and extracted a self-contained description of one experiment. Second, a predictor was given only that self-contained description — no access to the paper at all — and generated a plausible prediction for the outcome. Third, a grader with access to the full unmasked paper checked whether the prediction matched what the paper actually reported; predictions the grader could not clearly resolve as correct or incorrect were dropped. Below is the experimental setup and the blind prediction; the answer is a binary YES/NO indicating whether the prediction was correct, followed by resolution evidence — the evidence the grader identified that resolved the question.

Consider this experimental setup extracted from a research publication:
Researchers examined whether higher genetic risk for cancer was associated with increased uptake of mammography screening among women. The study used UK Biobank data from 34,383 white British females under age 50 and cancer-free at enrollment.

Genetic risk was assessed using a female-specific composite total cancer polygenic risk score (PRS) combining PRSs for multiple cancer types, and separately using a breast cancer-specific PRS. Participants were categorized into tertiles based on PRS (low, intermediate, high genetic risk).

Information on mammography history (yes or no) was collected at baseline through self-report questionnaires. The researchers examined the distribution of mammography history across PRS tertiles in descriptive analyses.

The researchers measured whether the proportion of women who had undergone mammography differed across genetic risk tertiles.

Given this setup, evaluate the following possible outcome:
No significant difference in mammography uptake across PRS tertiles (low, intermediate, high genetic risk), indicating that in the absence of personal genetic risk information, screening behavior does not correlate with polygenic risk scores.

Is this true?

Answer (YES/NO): NO